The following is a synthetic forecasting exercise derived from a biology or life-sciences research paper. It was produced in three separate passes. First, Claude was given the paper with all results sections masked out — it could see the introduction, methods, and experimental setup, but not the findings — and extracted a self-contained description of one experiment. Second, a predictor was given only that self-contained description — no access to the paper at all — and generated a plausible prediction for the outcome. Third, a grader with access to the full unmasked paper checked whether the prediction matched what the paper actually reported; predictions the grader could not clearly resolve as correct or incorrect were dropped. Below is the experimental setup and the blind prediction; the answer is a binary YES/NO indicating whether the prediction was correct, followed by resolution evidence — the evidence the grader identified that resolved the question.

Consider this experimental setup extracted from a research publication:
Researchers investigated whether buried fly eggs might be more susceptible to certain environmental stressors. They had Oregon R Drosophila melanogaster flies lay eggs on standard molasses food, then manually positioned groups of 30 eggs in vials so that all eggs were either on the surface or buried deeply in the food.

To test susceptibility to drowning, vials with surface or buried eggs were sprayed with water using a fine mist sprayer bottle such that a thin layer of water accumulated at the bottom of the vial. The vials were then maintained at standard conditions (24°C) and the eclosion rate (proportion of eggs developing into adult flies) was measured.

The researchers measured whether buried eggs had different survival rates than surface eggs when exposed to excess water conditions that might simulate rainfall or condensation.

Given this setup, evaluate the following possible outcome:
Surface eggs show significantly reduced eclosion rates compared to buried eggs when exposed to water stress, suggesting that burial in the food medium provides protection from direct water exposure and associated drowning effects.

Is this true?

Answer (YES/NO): NO